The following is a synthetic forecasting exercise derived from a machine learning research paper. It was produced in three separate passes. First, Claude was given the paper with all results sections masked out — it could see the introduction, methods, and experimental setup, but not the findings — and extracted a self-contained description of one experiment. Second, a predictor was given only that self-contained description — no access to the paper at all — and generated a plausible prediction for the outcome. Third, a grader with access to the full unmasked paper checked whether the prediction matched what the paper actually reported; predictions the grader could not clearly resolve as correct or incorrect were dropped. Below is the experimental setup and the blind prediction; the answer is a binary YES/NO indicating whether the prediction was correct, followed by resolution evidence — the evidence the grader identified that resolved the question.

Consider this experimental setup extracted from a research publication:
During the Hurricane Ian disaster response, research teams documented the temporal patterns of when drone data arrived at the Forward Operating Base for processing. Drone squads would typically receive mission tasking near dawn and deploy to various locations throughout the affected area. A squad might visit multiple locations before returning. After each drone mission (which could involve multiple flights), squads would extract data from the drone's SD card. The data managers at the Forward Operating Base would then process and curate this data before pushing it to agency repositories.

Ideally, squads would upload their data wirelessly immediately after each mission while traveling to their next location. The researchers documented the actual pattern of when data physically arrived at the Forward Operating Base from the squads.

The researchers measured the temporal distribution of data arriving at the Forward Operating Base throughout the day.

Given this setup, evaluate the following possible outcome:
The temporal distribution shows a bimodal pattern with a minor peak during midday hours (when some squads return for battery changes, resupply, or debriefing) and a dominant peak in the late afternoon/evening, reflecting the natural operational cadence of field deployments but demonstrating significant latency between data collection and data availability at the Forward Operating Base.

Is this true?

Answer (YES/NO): NO